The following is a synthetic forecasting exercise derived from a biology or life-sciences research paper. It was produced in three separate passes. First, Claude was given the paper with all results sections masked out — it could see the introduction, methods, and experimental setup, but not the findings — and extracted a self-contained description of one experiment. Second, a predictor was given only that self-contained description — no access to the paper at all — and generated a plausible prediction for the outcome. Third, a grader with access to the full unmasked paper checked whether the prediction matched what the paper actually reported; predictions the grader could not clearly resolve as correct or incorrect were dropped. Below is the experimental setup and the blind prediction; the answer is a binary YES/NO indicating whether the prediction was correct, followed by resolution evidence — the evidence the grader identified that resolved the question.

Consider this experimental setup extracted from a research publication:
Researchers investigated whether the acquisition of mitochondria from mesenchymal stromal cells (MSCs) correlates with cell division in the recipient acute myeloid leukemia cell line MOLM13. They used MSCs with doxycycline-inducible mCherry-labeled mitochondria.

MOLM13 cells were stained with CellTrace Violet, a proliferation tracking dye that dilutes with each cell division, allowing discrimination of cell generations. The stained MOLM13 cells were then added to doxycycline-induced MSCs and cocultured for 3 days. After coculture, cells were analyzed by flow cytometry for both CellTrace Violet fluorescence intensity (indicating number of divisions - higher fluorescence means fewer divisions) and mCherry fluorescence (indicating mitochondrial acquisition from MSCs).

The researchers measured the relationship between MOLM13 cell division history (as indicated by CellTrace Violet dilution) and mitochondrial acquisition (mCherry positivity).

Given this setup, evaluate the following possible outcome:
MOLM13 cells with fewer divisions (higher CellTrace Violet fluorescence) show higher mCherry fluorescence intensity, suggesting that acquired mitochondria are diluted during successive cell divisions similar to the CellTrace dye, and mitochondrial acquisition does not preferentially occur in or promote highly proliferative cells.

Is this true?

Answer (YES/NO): NO